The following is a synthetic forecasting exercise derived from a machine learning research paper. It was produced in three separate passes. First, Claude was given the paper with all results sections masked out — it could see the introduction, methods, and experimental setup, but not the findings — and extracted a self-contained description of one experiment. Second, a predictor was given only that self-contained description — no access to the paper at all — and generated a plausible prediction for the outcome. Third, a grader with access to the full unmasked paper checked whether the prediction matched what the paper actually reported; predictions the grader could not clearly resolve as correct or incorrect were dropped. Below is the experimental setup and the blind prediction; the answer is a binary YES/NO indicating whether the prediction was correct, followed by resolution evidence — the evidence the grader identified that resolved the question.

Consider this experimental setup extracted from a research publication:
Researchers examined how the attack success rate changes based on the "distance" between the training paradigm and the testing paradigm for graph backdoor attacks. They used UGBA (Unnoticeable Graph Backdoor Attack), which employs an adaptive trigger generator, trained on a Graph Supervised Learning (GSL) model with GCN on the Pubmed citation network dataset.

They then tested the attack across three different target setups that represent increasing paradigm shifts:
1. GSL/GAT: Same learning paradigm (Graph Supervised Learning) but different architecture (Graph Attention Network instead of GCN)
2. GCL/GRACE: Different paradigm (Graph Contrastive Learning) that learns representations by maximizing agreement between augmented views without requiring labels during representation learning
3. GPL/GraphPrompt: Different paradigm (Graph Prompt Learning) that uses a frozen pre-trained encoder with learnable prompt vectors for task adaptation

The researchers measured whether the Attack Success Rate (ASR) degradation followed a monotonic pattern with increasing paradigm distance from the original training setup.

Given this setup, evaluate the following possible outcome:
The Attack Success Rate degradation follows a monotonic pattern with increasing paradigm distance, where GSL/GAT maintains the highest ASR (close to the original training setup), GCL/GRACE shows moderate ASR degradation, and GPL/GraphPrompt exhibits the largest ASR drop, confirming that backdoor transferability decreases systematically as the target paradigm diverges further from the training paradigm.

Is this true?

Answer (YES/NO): YES